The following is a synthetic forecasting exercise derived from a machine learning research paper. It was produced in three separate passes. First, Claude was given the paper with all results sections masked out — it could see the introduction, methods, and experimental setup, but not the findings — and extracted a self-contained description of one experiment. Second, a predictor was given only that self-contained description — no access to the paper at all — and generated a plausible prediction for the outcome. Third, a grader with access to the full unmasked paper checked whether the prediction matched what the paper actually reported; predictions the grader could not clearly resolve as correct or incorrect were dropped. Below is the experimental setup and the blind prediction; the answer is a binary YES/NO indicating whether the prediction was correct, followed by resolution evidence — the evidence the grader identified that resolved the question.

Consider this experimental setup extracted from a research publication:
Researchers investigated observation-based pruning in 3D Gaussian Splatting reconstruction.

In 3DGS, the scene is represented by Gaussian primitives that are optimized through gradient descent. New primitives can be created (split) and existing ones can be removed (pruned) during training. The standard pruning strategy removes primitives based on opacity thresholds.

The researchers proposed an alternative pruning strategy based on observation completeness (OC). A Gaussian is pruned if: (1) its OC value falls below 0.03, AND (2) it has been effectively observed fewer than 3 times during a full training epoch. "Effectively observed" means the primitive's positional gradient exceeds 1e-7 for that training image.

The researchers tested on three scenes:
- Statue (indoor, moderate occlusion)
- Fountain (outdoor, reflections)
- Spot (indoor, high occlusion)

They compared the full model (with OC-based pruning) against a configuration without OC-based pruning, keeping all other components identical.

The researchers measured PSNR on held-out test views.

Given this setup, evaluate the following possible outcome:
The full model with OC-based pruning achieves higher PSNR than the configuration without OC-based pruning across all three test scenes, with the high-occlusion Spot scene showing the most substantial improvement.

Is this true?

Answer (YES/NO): NO